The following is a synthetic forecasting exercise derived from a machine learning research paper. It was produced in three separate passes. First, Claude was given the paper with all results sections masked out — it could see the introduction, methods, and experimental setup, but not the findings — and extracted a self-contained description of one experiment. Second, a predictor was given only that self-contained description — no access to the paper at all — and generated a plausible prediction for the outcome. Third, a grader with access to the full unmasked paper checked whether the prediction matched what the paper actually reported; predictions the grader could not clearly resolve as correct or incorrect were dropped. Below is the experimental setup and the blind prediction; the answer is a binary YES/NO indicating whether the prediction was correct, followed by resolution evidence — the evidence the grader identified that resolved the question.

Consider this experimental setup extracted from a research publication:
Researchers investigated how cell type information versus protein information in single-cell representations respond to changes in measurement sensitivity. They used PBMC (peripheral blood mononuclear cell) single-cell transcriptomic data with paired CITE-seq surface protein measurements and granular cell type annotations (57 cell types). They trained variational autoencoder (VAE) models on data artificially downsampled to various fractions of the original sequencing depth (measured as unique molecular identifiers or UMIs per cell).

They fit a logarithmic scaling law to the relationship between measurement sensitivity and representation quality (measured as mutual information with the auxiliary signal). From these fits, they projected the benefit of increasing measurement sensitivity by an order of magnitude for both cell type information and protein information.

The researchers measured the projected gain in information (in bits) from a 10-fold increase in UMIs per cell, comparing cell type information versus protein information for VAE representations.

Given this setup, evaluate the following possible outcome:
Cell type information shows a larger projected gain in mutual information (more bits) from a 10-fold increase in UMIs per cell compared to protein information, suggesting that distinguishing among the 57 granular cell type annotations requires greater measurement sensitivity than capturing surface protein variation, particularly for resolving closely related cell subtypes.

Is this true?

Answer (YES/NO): NO